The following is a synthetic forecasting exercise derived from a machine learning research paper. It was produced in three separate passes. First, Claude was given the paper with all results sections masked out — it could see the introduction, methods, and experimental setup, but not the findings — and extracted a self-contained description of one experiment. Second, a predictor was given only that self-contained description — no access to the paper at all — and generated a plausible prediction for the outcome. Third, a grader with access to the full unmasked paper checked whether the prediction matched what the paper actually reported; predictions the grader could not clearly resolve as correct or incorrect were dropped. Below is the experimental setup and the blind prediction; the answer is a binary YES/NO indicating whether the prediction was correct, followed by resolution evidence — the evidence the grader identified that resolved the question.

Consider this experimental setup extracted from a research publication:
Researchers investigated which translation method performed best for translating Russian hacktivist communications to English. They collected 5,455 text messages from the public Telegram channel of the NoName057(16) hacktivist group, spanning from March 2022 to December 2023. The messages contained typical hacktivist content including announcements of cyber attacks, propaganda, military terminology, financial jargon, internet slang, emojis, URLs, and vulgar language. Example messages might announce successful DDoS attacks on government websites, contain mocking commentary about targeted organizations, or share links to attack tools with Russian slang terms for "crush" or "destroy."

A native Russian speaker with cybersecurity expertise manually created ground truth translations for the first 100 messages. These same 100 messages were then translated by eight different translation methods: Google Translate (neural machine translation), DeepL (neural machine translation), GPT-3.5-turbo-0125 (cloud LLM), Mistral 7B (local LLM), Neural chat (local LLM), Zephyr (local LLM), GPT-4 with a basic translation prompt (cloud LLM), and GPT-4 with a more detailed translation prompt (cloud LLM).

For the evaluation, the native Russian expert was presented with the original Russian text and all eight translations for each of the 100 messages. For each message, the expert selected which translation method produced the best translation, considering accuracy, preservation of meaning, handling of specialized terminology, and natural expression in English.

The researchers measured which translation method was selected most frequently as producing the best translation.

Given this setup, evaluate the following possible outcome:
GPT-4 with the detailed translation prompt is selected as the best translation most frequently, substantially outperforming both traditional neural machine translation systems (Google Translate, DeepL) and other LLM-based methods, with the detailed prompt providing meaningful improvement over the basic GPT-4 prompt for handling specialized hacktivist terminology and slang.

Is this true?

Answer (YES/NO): NO